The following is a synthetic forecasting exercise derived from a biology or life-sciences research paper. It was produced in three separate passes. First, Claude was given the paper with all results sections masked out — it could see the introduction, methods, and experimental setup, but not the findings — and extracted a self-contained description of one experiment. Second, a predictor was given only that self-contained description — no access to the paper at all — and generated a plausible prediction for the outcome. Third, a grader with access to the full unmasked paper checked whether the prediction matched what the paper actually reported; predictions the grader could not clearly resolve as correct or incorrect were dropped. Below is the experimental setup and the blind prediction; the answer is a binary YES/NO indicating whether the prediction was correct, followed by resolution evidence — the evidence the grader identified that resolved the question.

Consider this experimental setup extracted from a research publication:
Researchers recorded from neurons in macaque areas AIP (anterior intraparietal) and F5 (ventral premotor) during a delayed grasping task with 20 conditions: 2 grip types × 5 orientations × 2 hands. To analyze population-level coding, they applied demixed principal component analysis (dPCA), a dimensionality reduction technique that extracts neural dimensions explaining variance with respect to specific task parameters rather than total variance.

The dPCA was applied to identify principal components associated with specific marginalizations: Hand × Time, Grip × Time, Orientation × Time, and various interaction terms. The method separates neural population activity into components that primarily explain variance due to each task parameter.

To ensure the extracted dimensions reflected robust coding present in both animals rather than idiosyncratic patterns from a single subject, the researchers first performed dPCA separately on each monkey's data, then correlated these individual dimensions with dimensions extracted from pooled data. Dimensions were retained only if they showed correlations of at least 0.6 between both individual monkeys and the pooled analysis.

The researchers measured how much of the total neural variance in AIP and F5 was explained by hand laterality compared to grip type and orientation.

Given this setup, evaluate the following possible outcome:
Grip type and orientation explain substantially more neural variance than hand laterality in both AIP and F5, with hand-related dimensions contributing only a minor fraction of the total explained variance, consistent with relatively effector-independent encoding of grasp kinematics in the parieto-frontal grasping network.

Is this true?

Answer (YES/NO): NO